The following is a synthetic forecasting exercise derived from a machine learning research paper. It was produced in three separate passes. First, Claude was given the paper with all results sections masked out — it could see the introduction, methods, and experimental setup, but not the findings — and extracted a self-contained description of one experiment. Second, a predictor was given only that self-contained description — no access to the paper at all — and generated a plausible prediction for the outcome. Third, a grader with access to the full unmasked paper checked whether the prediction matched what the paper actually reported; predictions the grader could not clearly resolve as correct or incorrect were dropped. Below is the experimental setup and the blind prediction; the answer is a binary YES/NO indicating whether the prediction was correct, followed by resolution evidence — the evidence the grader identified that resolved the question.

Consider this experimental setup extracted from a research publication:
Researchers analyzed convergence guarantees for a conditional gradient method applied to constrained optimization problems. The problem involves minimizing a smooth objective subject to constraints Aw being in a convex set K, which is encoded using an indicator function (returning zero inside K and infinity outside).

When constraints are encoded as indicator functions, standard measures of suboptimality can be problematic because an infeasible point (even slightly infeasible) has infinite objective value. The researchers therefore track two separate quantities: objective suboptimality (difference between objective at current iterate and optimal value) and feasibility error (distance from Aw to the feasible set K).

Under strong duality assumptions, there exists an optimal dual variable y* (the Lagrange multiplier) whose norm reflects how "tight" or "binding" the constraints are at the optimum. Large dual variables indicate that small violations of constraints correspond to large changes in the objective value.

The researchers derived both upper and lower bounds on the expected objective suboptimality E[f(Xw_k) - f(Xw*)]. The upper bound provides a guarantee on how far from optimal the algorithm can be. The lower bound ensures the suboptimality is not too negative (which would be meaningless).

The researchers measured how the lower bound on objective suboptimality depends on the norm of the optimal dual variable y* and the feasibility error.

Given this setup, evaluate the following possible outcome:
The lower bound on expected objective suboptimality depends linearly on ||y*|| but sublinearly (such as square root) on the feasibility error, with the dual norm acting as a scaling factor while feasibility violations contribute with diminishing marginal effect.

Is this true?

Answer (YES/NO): NO